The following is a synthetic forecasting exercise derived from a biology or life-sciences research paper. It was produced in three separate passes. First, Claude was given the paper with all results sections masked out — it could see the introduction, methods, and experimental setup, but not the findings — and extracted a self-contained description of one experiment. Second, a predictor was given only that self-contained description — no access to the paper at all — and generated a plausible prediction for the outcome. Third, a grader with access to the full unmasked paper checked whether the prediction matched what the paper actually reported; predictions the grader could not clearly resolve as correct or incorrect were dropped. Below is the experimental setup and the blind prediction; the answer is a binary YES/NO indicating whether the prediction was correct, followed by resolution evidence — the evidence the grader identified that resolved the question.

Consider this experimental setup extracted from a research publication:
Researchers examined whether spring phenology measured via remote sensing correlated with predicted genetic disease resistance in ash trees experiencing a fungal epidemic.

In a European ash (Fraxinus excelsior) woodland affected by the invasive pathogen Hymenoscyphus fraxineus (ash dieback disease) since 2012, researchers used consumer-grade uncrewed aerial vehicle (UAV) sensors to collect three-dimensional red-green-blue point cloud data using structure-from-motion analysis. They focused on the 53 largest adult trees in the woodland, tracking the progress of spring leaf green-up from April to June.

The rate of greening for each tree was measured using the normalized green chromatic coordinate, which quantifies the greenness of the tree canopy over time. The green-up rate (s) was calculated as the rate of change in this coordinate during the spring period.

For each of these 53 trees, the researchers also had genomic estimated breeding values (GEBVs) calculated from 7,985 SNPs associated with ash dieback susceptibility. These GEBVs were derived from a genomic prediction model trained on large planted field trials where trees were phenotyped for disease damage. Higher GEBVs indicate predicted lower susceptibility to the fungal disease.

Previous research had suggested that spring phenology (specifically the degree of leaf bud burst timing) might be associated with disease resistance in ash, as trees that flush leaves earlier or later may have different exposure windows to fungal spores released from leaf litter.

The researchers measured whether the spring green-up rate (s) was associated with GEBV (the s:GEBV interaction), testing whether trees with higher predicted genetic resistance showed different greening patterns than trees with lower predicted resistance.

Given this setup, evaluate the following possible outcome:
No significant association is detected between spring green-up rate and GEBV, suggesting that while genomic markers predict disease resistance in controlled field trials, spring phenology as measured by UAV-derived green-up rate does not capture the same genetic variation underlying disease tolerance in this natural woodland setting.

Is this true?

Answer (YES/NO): NO